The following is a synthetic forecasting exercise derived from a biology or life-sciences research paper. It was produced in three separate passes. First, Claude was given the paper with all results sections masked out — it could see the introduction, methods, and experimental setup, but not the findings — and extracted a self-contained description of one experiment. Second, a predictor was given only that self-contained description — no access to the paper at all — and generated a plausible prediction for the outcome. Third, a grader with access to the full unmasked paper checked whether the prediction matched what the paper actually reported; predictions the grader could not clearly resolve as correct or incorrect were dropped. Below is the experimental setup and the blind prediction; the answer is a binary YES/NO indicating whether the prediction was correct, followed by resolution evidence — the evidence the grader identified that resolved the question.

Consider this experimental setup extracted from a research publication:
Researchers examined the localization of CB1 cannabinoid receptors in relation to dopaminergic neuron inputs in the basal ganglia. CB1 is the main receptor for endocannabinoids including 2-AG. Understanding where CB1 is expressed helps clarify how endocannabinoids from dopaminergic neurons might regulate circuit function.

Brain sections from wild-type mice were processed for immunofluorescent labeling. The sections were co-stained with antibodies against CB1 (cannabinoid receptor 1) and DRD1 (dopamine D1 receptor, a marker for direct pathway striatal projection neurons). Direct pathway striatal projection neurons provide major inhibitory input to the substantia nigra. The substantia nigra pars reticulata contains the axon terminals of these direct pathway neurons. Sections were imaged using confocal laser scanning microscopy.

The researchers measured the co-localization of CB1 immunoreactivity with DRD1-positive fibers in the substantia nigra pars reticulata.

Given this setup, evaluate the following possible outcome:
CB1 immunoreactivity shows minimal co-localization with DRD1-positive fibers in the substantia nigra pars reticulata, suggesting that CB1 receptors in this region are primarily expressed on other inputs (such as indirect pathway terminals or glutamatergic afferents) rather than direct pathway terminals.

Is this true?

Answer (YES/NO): NO